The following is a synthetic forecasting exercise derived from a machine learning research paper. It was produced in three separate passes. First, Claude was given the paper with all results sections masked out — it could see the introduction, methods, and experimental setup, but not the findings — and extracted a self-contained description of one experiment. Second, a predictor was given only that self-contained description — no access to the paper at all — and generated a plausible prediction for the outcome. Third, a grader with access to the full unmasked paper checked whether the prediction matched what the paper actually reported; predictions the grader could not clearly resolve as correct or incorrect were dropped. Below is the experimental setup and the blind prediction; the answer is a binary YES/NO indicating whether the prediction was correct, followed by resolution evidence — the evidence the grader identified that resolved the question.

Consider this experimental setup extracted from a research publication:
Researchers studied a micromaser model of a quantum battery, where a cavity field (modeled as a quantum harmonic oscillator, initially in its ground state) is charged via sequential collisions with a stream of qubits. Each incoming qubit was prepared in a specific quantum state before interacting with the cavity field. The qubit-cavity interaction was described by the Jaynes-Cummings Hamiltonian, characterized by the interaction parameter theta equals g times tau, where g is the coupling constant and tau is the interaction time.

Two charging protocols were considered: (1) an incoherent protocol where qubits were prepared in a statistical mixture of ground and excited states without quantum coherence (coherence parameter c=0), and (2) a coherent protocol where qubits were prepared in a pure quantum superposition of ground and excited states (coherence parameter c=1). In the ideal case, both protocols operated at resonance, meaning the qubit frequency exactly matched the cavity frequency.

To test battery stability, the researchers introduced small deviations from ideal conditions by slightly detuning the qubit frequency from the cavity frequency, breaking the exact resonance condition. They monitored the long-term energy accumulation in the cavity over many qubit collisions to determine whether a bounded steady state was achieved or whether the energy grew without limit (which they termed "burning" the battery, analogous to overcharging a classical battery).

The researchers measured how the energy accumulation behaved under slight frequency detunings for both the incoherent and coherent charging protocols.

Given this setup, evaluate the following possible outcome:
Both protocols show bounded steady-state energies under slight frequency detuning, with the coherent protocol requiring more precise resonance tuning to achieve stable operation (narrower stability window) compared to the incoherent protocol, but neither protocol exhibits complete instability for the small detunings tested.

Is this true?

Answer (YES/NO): NO